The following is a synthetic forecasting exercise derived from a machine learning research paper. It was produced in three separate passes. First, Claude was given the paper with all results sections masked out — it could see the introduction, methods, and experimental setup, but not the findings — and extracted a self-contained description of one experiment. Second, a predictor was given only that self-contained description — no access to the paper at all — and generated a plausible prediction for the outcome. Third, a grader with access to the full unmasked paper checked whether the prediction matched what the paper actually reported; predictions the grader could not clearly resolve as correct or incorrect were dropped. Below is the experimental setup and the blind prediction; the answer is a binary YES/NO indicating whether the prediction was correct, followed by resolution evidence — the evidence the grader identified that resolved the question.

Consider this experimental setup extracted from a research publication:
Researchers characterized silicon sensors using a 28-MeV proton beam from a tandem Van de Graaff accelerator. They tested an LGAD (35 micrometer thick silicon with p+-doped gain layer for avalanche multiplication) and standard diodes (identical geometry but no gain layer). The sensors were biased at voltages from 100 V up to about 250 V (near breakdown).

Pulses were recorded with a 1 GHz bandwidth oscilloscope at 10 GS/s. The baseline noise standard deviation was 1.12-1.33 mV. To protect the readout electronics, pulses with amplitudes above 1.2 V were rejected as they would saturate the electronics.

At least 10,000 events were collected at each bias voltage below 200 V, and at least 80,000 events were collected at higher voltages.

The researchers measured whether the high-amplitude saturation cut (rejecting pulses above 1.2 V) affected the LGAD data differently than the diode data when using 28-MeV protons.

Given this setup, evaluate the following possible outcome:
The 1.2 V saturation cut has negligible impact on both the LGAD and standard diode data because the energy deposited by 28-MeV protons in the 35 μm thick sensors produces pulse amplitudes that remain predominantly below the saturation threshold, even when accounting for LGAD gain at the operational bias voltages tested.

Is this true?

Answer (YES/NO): YES